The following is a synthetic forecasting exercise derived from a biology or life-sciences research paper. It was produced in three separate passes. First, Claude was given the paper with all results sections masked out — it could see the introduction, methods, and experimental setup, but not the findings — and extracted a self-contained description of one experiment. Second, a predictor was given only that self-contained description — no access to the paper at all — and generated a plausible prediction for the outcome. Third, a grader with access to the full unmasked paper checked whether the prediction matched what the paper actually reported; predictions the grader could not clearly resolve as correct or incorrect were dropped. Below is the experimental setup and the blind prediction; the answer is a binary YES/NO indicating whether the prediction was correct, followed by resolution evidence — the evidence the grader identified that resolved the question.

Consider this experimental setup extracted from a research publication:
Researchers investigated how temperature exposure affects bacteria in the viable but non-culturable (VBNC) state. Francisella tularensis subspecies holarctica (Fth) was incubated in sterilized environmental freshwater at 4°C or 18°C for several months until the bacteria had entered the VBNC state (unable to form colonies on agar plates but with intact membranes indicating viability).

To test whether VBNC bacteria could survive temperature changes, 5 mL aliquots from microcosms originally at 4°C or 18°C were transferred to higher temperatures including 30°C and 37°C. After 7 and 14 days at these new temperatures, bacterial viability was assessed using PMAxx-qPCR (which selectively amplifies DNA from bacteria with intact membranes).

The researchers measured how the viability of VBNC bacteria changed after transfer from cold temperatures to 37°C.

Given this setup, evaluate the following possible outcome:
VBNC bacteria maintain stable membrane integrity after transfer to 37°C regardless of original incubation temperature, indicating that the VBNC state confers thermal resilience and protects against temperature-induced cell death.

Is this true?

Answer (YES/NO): NO